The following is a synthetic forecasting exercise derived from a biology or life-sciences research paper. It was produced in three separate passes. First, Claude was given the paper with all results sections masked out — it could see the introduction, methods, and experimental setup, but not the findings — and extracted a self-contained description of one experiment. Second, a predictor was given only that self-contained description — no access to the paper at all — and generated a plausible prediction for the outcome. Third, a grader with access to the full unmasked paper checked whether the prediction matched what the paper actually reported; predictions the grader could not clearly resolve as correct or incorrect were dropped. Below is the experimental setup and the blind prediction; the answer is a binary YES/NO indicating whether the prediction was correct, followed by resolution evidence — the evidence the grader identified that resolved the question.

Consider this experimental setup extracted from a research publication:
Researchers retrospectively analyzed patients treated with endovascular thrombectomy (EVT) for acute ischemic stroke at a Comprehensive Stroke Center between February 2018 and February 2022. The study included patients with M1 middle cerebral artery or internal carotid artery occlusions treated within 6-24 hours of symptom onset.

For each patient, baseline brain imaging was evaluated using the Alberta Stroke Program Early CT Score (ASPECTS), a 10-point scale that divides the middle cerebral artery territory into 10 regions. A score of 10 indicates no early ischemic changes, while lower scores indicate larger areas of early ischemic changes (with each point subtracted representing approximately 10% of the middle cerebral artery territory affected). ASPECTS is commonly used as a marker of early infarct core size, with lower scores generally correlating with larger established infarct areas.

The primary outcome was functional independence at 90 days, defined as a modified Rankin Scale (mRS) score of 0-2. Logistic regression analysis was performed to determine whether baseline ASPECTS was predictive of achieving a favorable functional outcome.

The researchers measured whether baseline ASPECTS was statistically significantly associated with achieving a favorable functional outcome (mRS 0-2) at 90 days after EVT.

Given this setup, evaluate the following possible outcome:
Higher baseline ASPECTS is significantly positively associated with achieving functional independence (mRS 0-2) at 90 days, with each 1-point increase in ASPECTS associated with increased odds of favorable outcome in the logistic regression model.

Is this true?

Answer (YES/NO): NO